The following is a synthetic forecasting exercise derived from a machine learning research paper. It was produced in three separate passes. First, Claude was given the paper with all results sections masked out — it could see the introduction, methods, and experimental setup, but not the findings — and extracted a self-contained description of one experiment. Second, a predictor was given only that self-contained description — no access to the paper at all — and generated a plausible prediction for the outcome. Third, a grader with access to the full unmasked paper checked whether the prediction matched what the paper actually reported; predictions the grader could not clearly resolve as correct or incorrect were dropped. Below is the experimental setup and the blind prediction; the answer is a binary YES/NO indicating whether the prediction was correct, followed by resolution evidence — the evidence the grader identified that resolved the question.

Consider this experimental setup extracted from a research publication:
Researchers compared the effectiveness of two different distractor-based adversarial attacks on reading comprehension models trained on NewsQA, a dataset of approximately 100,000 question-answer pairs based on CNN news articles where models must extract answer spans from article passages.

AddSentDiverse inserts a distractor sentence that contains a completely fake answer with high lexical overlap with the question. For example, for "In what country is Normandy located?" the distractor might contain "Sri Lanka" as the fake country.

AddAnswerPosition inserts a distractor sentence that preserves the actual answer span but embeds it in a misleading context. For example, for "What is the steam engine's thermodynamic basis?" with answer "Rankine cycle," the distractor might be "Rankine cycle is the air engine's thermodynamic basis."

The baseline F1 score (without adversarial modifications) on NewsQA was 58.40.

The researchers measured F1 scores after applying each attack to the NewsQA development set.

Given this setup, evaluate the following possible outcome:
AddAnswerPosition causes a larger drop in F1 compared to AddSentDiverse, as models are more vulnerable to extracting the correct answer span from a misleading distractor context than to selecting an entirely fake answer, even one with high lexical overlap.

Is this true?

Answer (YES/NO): YES